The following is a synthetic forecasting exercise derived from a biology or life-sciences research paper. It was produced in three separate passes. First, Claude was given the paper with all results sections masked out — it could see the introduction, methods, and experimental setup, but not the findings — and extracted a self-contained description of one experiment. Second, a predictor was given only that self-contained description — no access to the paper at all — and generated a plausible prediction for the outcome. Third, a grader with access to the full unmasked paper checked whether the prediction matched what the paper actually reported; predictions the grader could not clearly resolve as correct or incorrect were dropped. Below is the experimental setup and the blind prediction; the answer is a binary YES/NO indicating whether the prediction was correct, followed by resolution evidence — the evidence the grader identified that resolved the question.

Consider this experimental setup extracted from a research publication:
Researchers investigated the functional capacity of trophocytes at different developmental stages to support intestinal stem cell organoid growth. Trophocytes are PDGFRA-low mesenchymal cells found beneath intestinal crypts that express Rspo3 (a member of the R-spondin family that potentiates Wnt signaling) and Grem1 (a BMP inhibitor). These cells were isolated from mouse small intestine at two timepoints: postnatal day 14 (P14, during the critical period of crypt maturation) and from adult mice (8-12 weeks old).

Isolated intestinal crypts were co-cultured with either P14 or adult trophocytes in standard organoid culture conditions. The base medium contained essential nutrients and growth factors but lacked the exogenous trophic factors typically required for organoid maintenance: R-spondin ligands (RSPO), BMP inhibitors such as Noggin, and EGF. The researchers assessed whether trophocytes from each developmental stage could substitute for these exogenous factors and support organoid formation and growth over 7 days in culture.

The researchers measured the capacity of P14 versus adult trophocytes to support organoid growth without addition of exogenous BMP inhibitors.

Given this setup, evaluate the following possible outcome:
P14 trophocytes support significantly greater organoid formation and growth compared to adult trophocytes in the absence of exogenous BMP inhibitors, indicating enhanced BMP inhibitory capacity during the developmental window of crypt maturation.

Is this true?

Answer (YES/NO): NO